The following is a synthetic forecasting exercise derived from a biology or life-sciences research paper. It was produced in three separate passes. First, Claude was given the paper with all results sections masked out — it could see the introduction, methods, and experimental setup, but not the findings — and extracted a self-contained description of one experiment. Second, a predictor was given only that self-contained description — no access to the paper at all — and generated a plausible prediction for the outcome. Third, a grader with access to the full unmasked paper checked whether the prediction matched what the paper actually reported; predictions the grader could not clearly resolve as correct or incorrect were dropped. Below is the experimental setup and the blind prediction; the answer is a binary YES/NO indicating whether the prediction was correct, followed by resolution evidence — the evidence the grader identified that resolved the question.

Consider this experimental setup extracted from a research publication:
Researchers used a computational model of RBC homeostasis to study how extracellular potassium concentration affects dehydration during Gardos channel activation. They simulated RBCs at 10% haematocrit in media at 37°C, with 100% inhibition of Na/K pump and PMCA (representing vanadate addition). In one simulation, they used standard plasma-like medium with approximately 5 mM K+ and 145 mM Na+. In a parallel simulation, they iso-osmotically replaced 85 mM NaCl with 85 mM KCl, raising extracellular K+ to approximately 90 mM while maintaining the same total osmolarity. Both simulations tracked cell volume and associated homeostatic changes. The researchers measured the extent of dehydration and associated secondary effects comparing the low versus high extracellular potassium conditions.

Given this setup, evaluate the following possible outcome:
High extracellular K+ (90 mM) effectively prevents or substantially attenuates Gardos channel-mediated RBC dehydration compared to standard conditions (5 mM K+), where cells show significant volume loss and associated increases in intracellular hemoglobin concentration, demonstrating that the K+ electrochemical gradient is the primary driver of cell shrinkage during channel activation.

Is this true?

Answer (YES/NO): YES